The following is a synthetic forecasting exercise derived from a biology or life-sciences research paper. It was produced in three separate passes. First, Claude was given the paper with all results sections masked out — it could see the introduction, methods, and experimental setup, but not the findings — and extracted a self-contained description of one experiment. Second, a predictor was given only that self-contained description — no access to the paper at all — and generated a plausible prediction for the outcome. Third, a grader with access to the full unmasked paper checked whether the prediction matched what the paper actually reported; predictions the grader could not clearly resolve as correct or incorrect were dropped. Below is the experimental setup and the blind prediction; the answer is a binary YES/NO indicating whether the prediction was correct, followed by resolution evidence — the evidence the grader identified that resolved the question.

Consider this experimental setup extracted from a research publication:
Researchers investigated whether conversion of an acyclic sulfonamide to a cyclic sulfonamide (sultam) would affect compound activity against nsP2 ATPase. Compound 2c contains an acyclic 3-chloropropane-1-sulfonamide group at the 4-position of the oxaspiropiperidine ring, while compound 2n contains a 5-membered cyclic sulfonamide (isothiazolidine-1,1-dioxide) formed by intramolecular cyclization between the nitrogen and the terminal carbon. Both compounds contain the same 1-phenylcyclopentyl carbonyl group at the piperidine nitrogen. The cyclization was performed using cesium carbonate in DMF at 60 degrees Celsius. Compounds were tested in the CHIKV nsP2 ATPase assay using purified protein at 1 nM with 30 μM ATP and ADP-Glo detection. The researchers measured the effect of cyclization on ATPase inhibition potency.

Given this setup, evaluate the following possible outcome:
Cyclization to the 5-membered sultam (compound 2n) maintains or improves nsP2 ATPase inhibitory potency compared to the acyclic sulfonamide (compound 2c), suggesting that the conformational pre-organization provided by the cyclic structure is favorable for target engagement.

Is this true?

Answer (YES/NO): YES